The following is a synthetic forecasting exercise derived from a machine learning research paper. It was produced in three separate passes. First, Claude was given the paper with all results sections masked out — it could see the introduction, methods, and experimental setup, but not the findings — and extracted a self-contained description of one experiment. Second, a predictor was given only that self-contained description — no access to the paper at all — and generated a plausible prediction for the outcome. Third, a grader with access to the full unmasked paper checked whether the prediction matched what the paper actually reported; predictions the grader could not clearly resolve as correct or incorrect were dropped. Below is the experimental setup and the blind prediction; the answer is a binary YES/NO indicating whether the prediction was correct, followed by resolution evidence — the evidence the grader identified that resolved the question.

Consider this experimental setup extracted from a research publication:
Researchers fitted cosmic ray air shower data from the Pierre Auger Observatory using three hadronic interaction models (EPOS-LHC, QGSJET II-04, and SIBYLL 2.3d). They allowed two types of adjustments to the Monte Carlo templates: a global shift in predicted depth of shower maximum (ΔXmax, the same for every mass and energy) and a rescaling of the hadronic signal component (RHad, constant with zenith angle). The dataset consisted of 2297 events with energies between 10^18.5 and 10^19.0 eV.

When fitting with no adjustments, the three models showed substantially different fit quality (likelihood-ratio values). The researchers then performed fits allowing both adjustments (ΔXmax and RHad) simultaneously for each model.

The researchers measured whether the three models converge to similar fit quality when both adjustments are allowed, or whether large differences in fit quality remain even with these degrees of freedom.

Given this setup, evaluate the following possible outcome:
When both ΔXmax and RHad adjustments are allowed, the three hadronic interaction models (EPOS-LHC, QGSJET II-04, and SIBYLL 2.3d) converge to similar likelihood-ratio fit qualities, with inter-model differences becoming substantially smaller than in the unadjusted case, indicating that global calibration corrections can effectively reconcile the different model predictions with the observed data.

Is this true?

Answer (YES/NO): YES